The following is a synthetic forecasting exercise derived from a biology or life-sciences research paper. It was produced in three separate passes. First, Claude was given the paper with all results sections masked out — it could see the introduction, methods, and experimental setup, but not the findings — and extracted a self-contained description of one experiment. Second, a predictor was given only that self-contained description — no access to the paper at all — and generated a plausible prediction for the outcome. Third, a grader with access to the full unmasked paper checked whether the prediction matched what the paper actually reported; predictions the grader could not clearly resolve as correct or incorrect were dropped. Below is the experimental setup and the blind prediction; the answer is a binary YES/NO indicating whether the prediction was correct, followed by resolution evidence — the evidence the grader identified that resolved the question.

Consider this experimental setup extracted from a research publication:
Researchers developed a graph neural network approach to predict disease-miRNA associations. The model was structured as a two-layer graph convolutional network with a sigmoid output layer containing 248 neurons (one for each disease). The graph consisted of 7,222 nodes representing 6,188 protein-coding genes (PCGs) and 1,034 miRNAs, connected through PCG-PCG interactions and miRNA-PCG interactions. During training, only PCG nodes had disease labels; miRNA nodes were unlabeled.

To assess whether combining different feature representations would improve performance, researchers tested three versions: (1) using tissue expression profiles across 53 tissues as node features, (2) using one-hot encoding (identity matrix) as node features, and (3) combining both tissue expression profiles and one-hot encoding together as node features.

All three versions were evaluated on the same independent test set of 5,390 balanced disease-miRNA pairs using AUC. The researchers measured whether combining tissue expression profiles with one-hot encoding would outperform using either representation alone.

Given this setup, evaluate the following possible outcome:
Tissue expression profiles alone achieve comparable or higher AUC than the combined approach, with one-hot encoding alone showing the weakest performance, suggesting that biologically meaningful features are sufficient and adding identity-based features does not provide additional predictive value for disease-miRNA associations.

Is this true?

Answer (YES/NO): YES